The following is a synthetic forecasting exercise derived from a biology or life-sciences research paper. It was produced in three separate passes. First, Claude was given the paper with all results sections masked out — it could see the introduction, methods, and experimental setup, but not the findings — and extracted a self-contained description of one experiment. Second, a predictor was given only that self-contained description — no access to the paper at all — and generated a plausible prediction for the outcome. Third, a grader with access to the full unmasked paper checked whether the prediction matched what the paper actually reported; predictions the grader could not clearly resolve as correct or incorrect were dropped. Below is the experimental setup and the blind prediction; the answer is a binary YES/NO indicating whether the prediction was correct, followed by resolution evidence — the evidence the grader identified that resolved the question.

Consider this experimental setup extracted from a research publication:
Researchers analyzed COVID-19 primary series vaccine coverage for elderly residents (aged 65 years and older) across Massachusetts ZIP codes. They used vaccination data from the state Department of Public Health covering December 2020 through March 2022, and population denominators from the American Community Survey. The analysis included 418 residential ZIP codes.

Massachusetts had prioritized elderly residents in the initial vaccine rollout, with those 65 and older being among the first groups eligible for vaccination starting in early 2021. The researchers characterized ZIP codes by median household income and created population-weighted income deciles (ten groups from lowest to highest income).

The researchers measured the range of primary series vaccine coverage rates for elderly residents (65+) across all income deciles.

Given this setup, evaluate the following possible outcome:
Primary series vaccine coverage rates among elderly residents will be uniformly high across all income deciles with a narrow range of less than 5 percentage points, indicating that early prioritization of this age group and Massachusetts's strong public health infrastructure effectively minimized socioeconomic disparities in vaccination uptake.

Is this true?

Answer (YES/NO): NO